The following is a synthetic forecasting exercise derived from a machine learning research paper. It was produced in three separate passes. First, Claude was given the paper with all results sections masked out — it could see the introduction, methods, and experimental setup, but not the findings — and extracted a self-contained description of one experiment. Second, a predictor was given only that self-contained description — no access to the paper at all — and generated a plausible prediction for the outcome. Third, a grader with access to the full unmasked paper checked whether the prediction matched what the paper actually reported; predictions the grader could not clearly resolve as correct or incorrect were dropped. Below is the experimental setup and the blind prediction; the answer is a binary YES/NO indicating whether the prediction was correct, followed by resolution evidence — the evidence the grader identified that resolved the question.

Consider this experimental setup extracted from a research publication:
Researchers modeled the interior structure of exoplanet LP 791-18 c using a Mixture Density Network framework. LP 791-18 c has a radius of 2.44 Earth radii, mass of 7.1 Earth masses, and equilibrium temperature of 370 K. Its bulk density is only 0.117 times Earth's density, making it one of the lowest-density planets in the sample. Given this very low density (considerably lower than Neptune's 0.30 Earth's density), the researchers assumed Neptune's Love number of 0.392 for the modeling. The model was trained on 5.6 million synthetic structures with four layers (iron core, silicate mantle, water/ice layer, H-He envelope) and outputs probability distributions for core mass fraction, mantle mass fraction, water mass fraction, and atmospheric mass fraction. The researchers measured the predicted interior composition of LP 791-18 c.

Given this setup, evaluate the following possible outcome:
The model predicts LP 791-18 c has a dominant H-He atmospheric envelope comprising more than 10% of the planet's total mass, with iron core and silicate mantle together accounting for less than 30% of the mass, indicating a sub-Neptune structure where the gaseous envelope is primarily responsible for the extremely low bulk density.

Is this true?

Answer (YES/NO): NO